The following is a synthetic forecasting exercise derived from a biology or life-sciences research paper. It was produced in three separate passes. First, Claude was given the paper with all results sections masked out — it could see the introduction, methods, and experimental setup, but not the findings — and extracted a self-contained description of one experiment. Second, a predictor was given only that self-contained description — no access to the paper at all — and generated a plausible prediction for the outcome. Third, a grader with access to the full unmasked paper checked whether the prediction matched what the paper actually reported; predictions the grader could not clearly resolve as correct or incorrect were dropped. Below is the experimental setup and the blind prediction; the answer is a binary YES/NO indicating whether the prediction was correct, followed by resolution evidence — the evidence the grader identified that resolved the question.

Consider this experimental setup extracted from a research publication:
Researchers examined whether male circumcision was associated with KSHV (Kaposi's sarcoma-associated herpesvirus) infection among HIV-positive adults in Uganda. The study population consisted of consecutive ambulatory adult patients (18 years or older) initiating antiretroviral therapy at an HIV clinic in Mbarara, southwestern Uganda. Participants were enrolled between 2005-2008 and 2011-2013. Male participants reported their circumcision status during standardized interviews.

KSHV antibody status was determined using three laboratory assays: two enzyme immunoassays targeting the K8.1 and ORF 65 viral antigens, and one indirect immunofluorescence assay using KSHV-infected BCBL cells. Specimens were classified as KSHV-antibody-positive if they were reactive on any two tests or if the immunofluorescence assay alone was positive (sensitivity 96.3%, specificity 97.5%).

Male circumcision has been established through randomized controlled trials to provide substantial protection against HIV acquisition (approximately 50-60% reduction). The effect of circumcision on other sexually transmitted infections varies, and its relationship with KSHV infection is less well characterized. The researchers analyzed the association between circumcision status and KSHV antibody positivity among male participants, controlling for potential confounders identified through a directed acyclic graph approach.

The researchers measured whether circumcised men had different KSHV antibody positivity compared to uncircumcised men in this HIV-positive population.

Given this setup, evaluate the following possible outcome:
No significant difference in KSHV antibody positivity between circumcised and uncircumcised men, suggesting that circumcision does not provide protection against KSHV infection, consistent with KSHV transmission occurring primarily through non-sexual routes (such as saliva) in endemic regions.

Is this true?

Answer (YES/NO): YES